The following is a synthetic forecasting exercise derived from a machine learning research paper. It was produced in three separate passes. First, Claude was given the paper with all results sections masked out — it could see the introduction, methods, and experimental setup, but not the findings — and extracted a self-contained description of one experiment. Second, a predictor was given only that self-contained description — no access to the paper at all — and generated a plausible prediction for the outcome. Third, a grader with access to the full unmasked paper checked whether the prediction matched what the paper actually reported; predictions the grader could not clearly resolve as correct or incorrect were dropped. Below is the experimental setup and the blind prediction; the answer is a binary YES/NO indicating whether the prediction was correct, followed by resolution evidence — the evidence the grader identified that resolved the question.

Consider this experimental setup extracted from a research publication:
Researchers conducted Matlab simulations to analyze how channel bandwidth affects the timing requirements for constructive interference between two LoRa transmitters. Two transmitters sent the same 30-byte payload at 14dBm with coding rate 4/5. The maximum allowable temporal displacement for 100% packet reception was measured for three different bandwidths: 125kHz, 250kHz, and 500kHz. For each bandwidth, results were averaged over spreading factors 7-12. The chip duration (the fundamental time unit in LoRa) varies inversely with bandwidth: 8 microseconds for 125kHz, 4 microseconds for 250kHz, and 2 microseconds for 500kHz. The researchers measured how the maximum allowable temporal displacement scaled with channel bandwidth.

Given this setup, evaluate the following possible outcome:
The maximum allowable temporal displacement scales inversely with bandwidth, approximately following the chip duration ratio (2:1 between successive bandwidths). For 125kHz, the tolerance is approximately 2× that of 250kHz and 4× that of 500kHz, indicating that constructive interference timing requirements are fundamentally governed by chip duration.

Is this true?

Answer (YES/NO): NO